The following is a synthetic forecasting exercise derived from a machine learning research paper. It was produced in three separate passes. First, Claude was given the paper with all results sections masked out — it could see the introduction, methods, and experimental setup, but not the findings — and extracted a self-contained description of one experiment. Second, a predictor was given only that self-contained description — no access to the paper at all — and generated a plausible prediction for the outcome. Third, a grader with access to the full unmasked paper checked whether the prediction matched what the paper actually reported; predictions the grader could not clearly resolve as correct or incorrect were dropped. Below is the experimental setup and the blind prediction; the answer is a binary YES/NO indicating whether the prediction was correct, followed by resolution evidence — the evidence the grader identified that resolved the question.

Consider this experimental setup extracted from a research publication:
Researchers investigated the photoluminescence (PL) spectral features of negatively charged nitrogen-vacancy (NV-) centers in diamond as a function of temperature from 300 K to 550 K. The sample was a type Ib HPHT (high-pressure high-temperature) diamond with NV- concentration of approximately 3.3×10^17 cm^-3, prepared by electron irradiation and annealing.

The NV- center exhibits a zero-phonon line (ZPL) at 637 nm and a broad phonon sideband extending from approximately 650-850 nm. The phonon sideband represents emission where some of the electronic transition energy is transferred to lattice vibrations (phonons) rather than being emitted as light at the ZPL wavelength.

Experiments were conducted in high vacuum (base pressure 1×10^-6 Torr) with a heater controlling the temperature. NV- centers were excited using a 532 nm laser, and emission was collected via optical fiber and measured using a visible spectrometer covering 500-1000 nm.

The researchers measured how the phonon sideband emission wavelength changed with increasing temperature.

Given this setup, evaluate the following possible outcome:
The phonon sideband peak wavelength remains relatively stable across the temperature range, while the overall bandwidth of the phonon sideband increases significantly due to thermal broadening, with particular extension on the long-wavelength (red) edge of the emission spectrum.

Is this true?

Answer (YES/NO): NO